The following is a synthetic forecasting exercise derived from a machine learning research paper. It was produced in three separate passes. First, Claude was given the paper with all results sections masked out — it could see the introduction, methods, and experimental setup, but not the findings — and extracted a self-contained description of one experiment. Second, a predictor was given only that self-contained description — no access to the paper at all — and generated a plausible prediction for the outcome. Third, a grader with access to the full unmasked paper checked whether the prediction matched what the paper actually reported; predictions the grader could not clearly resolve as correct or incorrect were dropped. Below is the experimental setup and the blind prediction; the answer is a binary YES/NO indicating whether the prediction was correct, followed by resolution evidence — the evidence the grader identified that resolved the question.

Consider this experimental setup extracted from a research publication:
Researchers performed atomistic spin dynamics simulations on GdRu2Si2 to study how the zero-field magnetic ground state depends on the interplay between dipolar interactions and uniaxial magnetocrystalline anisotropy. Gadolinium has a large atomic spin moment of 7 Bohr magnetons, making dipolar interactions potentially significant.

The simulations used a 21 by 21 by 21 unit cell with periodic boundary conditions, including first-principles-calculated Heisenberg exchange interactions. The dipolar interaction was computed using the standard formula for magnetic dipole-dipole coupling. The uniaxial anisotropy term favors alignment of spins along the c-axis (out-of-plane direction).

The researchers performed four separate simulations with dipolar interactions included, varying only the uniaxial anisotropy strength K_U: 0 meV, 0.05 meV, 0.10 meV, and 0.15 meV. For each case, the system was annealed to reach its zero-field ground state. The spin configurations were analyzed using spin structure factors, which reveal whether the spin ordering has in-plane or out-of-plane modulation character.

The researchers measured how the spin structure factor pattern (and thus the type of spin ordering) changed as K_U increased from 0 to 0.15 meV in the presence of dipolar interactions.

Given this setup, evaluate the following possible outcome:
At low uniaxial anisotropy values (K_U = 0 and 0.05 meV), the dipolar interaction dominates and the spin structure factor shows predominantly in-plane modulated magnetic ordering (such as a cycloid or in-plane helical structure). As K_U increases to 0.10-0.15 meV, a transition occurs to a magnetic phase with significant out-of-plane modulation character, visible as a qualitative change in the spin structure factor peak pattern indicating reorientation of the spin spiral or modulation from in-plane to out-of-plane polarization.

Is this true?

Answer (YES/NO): NO